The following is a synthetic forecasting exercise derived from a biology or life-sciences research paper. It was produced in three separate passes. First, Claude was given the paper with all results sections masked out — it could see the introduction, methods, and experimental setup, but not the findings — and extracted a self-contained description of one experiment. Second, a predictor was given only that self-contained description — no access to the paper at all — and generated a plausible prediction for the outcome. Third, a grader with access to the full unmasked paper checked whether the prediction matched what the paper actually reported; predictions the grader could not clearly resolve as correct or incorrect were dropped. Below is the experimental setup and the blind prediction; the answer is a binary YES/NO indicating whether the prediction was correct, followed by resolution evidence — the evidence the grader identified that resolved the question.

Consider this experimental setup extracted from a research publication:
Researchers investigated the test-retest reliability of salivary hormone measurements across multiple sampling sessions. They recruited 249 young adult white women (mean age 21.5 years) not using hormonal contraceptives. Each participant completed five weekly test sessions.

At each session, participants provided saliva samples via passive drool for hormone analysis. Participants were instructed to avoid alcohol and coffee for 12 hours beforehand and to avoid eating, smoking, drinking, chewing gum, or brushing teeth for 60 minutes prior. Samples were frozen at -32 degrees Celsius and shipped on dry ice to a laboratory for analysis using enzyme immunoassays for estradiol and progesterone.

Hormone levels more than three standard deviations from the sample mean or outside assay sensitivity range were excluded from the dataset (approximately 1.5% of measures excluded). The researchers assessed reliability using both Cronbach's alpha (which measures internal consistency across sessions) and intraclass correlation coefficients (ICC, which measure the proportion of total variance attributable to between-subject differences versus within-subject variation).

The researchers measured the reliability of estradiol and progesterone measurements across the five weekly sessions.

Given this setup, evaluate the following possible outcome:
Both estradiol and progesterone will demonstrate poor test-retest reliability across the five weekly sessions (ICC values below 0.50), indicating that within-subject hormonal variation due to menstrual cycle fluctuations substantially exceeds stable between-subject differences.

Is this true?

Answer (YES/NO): NO